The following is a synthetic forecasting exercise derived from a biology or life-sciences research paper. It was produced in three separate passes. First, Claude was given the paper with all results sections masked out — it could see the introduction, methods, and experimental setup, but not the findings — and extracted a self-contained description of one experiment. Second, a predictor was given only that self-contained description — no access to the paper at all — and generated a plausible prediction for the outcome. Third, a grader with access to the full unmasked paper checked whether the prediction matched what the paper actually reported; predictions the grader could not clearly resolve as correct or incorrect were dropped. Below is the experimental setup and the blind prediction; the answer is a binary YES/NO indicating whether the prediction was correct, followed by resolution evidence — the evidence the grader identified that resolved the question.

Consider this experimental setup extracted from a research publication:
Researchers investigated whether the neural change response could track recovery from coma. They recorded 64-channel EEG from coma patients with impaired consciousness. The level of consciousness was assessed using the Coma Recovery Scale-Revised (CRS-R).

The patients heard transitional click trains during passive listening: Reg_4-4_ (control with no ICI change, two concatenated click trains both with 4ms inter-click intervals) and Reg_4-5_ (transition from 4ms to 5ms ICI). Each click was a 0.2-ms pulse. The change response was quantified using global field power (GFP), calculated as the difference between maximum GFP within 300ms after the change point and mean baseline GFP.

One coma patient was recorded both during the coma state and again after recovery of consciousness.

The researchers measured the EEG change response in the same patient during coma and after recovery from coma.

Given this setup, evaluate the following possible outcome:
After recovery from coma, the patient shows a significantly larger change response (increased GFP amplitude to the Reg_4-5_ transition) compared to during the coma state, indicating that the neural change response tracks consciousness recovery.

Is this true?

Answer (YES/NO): YES